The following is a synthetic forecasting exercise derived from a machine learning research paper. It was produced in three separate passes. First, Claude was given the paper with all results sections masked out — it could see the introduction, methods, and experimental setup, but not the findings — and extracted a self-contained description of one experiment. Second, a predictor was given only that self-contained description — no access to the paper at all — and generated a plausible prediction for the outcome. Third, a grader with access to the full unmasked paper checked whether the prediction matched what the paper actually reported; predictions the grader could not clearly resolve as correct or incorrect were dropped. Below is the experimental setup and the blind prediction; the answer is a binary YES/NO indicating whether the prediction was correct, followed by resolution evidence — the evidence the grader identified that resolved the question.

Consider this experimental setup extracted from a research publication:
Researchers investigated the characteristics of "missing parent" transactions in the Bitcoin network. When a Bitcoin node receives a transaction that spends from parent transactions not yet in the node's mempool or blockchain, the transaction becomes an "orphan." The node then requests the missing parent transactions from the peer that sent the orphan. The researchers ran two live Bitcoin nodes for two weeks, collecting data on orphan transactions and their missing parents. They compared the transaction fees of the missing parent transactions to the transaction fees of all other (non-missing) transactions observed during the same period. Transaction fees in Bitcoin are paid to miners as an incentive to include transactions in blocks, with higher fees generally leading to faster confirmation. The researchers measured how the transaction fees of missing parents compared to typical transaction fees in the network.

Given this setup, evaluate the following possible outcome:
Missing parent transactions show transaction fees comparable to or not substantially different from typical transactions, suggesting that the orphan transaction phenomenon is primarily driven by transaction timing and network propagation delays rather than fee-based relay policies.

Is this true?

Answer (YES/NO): NO